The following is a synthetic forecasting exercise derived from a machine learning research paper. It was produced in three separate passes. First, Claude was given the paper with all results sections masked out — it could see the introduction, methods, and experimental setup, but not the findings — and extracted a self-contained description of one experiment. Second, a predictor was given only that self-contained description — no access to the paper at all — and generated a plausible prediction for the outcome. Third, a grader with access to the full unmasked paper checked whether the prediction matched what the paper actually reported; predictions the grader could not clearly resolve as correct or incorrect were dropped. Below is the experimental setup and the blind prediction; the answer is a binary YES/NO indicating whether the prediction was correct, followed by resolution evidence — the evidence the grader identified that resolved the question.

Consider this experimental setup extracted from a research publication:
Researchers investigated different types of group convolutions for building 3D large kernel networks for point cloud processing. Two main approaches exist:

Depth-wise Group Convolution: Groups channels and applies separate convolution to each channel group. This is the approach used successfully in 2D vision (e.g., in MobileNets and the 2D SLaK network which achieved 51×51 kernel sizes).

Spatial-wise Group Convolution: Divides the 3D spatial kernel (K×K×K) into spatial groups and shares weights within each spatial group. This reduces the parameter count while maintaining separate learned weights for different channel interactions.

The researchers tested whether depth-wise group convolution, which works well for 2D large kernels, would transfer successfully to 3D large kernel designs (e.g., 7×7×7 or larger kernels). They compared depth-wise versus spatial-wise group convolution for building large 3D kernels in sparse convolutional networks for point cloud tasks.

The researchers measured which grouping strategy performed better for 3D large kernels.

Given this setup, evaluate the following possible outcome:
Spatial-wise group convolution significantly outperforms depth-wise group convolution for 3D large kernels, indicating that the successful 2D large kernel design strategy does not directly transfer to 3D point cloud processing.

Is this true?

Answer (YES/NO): YES